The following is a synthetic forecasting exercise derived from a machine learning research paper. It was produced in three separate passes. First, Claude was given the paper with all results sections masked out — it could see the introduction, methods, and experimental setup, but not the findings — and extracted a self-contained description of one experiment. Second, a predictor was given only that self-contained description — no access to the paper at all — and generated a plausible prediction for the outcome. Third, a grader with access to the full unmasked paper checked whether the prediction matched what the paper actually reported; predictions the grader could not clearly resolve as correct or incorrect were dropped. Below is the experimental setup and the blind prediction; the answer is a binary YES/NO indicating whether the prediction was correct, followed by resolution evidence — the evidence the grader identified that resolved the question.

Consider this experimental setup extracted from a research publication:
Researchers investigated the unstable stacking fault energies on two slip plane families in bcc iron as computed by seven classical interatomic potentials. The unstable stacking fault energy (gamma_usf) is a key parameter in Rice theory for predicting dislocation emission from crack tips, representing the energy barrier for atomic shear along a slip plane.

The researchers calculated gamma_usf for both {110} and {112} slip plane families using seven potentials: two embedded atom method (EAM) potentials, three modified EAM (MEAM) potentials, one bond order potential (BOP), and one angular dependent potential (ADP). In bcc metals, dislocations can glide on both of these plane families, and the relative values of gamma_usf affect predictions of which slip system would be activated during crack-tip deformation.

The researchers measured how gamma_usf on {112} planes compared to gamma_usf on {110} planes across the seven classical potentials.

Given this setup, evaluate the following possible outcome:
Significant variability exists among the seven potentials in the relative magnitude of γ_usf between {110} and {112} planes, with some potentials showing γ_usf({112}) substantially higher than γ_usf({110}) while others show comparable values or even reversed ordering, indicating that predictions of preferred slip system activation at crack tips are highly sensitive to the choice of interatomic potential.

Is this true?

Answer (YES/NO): NO